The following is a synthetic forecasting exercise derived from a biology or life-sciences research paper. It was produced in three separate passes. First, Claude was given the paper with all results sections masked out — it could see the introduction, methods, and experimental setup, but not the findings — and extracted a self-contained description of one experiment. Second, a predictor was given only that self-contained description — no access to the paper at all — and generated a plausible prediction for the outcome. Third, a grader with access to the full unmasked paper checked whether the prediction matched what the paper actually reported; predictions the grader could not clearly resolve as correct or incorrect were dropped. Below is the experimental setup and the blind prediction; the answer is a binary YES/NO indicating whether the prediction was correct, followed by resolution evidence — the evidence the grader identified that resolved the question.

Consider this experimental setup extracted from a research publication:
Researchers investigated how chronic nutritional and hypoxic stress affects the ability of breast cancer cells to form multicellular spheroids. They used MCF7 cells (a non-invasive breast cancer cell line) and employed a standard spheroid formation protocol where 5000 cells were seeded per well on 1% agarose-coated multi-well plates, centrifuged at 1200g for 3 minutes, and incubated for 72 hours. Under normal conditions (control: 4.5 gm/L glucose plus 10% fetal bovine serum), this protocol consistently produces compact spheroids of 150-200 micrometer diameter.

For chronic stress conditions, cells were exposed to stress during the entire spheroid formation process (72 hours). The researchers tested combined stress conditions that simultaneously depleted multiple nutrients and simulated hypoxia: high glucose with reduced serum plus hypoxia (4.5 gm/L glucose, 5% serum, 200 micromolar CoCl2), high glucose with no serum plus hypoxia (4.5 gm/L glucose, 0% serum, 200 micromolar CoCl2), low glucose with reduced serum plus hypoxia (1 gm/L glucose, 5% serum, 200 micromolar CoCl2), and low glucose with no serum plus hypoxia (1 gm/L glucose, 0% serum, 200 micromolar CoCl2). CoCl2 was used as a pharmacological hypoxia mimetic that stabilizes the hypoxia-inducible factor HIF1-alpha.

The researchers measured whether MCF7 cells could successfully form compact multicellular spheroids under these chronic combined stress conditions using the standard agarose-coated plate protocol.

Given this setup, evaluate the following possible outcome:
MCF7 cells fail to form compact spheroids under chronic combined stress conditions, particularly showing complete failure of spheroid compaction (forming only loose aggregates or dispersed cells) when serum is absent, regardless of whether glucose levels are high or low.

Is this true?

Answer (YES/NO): NO